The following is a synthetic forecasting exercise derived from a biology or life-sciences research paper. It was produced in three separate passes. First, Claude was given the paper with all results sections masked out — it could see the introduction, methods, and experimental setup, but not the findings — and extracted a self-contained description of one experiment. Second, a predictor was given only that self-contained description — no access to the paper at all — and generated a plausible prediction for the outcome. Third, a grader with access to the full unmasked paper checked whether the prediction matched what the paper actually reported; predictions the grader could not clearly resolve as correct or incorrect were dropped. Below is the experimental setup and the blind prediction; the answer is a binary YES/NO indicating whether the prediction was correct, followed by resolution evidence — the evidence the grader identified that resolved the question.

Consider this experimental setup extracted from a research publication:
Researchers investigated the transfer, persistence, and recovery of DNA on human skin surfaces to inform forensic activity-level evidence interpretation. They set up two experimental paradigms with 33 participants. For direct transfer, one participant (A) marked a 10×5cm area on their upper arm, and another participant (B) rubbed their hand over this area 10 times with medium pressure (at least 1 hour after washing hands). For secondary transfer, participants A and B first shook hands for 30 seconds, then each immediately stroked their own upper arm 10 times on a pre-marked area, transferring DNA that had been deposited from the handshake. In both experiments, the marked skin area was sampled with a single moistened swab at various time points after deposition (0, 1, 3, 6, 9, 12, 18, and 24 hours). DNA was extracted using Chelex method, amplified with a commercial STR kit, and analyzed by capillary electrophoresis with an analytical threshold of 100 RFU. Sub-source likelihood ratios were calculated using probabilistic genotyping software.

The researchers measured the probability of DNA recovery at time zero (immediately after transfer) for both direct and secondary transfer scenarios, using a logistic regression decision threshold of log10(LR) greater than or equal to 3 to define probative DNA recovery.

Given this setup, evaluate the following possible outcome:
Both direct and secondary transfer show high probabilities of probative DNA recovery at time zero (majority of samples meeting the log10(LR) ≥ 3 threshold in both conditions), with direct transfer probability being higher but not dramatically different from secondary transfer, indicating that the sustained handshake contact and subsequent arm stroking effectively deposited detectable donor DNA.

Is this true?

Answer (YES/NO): NO